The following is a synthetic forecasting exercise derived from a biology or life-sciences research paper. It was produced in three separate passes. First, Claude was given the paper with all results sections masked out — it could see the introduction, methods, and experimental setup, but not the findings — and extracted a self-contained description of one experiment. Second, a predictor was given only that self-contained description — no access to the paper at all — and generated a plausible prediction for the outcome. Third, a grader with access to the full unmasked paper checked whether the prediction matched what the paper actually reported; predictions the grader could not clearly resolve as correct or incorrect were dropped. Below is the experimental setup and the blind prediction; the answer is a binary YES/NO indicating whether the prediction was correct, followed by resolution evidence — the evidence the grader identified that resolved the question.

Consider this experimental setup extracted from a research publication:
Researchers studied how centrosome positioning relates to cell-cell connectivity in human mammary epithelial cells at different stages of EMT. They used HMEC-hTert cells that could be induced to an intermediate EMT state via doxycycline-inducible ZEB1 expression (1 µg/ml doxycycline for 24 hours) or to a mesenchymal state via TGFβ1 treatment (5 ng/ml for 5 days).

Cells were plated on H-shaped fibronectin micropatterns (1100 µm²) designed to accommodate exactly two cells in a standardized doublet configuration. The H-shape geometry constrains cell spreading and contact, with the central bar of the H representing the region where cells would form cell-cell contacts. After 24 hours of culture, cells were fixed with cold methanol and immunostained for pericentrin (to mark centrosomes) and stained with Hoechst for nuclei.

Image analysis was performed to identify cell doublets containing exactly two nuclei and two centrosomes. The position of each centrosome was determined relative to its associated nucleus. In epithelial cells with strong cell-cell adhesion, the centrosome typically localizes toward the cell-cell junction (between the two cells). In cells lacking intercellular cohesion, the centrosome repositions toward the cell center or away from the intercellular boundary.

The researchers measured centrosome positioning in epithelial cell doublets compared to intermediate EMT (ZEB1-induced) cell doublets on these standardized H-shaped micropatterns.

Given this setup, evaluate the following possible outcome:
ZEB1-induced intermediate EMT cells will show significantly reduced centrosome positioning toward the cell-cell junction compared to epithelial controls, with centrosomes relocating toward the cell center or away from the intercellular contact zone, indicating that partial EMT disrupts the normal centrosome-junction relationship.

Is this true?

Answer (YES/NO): YES